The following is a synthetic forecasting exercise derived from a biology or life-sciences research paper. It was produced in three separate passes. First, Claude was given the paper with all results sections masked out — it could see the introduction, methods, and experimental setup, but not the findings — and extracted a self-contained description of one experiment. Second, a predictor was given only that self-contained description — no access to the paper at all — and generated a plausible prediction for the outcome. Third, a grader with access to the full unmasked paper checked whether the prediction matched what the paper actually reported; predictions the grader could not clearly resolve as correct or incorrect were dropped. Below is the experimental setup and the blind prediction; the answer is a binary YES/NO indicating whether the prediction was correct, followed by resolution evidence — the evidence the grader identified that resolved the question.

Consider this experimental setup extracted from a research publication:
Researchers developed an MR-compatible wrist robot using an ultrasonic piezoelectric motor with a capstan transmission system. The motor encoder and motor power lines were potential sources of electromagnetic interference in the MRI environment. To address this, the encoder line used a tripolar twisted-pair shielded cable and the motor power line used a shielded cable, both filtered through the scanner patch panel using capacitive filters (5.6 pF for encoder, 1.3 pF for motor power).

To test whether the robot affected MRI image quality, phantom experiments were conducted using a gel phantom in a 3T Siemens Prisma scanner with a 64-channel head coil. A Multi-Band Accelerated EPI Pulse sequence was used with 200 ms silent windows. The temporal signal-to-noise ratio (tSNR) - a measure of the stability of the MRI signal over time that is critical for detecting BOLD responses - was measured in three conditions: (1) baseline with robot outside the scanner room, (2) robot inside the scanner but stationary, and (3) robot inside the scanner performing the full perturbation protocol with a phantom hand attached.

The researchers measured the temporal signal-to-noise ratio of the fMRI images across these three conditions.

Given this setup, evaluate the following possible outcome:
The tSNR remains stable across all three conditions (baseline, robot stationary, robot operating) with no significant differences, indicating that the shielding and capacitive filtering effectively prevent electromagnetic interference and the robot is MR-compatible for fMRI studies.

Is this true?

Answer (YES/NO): YES